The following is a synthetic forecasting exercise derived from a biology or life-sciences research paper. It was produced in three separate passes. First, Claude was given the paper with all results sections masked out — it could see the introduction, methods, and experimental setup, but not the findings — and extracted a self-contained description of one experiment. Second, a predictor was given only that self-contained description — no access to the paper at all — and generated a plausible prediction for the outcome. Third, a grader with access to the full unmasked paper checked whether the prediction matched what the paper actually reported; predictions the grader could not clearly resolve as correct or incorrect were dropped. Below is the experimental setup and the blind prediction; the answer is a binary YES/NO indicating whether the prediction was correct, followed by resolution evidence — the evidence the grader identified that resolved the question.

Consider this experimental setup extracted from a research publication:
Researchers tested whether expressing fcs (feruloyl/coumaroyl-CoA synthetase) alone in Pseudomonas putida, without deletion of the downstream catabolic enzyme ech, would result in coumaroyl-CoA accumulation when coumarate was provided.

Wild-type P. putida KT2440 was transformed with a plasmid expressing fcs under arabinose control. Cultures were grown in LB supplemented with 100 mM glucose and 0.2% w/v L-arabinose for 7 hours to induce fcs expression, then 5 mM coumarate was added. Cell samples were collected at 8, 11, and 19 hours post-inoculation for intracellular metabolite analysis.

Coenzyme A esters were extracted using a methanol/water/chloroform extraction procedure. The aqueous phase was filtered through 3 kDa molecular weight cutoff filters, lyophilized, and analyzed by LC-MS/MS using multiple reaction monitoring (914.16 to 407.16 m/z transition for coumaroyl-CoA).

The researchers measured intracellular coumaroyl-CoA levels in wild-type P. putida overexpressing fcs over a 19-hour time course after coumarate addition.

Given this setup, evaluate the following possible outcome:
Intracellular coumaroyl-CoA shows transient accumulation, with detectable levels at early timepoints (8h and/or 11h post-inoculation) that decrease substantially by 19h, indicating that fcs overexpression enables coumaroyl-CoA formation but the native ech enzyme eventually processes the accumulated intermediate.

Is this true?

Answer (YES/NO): NO